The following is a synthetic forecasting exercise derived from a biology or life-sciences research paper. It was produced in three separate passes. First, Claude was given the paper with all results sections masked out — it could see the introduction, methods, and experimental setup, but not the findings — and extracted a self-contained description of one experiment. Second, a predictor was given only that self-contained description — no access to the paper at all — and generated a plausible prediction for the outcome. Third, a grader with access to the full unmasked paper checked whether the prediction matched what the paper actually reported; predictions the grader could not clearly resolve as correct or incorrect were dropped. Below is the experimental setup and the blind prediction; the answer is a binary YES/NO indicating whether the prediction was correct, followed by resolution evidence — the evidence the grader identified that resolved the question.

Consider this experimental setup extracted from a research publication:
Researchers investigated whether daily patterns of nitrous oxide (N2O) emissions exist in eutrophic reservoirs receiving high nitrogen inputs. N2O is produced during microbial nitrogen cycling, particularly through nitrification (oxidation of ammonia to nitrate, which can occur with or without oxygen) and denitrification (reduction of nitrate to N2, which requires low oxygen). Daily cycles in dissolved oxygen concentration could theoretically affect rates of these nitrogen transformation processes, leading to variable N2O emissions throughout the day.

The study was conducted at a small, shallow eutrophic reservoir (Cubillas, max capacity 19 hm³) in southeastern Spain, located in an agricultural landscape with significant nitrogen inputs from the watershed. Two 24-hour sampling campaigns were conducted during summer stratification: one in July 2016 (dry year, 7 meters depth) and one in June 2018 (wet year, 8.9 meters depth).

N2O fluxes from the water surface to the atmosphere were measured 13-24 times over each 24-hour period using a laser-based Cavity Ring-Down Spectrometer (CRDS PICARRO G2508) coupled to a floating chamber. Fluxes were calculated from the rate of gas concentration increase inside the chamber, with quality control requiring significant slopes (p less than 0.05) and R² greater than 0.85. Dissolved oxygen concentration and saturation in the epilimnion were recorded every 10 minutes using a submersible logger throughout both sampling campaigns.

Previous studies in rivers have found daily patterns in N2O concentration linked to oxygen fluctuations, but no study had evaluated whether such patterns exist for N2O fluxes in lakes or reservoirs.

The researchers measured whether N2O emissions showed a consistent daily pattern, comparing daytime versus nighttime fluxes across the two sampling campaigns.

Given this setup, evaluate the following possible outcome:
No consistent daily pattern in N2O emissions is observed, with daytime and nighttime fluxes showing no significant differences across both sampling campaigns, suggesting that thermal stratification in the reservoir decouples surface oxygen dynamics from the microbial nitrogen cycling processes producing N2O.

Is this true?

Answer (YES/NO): NO